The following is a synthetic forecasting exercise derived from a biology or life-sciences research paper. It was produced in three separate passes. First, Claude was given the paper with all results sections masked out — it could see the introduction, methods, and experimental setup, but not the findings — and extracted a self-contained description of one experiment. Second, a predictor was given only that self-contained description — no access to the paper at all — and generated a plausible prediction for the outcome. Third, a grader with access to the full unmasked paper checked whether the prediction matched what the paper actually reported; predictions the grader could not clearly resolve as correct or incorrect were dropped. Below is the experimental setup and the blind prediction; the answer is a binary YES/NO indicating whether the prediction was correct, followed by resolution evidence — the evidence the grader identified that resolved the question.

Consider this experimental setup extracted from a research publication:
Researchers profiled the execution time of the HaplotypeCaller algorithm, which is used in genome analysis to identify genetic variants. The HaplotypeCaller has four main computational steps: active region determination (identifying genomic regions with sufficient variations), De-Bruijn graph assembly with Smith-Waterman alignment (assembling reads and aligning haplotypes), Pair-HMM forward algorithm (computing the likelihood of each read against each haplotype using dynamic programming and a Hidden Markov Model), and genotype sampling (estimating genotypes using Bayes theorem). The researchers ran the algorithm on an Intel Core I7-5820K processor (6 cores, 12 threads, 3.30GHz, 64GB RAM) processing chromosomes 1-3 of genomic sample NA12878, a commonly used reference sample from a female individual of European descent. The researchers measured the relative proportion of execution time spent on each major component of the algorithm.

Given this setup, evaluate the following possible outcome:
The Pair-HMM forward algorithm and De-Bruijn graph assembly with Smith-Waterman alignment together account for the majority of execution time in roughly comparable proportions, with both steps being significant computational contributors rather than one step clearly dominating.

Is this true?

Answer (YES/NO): NO